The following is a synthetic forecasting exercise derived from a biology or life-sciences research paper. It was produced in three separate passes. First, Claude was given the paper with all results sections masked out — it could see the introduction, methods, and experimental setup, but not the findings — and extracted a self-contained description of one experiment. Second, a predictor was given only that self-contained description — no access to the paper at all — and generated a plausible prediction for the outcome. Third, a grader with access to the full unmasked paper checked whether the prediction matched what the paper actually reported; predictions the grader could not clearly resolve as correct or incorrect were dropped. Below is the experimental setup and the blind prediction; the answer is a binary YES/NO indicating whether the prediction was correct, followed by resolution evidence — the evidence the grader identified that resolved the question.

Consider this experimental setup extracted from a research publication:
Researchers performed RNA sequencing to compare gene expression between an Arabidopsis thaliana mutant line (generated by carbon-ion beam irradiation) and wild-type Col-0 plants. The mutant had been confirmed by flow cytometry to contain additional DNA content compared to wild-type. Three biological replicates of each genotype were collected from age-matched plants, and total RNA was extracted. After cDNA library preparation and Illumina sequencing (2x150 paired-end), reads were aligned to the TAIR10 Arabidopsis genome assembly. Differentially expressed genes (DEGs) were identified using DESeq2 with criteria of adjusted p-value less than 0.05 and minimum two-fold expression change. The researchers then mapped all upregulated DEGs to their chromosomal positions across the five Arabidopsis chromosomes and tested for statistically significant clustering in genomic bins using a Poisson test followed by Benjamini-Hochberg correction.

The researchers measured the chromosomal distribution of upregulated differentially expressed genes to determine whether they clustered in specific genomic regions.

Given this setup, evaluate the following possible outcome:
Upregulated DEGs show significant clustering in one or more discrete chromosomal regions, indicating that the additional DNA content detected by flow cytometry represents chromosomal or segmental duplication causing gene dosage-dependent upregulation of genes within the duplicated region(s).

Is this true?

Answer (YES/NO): YES